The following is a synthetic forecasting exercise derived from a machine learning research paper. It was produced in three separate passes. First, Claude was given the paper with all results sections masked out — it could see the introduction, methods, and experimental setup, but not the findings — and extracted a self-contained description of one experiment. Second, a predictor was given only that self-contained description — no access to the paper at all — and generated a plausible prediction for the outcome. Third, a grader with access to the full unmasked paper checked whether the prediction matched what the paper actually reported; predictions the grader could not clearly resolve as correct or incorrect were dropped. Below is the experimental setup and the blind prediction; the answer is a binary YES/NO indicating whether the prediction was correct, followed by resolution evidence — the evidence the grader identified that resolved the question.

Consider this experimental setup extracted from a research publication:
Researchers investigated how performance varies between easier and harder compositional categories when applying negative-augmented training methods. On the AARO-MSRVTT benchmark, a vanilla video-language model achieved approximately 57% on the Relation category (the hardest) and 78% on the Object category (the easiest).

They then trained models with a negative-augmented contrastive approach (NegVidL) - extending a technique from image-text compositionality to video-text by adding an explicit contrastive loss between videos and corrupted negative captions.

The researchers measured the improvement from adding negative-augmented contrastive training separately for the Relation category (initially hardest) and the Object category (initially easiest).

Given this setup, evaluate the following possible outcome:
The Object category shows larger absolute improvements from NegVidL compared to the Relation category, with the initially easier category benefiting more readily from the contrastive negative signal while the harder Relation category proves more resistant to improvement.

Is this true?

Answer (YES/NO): NO